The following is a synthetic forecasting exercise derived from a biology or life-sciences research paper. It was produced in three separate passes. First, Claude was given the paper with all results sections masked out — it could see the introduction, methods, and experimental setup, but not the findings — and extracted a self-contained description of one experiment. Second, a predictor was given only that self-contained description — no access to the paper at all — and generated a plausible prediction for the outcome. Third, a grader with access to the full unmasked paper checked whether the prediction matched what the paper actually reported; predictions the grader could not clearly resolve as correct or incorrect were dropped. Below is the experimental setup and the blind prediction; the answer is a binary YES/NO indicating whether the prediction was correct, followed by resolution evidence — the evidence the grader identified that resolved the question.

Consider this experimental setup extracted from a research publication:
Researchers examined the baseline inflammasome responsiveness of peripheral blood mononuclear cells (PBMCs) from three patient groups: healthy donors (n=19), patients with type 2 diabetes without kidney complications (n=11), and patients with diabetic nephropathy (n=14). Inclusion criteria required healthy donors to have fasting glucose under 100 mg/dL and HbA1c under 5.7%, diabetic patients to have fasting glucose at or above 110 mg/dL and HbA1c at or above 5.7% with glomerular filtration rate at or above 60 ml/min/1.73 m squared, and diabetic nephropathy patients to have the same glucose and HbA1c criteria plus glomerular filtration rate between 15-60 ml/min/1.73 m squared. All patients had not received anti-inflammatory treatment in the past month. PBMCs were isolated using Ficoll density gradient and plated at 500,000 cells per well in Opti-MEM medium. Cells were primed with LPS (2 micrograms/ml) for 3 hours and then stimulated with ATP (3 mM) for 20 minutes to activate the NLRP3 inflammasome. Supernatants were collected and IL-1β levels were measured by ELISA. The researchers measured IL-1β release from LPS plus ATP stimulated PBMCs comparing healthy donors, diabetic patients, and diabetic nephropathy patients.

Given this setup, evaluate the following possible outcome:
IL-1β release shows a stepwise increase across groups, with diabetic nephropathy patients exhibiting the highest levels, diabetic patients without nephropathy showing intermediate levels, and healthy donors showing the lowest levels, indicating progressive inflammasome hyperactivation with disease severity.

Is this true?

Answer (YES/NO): NO